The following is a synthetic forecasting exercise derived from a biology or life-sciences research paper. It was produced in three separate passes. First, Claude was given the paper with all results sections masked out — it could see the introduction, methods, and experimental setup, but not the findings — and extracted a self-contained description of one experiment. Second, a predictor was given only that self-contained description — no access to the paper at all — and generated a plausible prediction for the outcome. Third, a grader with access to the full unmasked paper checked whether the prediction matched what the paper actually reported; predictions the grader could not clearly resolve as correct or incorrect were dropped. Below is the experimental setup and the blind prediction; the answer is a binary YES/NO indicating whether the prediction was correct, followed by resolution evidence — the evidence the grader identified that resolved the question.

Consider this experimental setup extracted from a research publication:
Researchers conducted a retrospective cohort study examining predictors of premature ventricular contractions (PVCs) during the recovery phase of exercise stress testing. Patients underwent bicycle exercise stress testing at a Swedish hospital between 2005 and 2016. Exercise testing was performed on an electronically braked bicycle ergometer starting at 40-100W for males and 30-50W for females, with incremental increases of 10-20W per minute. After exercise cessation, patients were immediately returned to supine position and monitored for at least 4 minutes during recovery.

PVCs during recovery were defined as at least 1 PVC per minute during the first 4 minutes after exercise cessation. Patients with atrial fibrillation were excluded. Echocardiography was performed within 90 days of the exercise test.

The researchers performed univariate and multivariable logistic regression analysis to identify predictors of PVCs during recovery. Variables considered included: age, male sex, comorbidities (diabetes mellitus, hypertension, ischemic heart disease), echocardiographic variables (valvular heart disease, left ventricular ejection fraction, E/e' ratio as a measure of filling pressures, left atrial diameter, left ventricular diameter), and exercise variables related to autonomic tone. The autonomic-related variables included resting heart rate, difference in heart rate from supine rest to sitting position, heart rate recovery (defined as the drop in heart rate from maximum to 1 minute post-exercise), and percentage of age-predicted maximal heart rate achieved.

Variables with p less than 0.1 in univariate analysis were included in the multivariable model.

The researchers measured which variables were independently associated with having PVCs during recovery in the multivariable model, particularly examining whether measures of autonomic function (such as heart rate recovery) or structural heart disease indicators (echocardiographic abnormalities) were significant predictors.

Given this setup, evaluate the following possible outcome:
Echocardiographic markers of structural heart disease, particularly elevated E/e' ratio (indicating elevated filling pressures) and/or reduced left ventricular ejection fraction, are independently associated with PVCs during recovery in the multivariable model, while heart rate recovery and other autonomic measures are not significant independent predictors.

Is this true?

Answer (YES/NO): NO